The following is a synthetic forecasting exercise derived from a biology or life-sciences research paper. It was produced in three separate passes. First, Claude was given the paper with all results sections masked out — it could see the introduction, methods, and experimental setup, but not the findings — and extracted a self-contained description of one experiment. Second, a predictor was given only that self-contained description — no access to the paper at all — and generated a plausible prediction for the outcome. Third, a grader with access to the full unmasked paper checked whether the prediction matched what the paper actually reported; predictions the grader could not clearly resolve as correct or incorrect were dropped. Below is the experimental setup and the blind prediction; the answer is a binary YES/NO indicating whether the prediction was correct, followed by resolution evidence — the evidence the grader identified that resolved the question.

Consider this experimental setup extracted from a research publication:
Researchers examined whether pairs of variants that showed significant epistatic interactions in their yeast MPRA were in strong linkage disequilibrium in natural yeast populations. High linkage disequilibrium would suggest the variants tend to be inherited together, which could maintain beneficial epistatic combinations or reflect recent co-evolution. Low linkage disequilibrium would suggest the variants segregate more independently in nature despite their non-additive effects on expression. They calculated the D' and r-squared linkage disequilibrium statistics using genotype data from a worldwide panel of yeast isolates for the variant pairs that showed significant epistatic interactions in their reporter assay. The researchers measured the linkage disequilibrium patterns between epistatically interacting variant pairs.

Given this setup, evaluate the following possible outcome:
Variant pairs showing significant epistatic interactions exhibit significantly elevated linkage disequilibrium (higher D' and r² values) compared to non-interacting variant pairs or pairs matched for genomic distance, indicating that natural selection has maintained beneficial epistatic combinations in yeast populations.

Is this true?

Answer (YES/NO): NO